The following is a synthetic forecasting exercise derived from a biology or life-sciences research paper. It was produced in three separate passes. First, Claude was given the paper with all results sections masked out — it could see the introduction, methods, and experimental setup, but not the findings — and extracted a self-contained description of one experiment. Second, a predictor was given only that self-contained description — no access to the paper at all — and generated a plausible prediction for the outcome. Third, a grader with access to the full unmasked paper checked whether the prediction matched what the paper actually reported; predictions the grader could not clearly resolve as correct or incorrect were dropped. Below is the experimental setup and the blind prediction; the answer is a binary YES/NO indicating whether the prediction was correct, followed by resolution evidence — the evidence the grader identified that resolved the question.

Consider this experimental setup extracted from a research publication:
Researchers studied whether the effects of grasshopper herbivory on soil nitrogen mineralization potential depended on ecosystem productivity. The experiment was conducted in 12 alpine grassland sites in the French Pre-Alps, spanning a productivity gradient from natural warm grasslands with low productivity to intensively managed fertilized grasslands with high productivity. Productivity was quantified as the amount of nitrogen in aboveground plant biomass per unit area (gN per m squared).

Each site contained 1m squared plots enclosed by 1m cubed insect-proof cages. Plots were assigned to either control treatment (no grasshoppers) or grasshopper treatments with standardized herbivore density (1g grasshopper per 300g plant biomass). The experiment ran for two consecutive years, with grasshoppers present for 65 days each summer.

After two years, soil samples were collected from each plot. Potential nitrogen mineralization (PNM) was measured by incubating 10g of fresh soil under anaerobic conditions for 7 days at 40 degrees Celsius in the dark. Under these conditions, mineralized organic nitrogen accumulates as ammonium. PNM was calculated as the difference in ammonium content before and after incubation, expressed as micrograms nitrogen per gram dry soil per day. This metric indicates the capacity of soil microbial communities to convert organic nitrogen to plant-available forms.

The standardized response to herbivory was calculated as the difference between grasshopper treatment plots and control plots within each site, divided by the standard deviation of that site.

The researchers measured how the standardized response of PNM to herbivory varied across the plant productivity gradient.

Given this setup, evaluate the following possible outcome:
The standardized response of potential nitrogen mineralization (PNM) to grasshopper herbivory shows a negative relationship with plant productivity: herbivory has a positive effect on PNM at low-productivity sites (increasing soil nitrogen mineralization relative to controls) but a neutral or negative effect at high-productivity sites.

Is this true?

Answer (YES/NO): NO